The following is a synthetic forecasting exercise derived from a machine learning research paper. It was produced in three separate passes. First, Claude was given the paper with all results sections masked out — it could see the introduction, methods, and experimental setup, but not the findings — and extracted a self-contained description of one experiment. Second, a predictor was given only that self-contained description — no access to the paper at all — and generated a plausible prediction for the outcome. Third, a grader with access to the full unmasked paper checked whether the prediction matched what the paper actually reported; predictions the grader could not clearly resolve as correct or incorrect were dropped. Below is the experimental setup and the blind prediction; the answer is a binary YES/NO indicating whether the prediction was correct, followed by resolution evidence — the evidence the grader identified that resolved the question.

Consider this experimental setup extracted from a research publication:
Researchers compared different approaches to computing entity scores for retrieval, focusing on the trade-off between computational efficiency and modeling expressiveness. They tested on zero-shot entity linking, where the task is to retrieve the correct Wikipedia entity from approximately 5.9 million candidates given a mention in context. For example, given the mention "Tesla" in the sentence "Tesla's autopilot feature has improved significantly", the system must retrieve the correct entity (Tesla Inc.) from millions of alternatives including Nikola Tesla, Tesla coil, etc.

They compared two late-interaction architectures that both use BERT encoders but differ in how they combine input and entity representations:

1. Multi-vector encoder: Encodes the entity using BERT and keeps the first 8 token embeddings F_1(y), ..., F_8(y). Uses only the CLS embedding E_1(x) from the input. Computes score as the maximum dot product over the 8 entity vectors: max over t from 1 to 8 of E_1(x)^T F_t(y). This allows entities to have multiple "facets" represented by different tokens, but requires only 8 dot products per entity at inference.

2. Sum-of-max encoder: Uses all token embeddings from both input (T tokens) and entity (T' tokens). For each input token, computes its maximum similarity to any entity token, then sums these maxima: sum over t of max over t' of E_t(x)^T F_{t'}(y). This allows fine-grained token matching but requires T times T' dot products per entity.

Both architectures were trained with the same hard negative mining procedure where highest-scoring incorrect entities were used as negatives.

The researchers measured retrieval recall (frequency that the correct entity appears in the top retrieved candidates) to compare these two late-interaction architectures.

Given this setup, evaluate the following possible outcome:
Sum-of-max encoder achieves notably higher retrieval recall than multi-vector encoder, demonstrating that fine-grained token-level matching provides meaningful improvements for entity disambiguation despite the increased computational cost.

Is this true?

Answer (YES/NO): YES